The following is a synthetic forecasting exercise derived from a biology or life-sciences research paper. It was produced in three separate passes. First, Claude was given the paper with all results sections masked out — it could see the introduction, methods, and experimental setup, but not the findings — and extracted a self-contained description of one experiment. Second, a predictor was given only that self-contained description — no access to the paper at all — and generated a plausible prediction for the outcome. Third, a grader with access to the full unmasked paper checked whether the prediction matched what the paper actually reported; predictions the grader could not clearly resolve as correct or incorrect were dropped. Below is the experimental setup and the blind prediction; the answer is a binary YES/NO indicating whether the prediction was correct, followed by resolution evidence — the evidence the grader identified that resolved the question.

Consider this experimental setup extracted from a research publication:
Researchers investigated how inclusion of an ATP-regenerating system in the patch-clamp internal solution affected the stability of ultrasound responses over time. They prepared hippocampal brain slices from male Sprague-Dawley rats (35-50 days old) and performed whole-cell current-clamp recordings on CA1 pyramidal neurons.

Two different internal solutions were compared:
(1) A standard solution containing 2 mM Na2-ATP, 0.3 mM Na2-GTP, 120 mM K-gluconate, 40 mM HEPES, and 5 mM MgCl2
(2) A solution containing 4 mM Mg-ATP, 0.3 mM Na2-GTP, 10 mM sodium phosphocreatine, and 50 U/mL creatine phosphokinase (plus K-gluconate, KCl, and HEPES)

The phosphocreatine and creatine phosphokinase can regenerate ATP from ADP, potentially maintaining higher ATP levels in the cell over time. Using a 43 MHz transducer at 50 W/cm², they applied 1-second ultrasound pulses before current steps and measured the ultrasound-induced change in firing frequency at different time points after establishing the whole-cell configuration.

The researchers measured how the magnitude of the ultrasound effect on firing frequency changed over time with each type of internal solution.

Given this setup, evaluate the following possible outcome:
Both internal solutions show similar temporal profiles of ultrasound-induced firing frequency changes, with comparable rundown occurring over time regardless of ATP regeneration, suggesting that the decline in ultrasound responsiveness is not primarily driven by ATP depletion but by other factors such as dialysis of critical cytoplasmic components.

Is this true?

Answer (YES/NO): NO